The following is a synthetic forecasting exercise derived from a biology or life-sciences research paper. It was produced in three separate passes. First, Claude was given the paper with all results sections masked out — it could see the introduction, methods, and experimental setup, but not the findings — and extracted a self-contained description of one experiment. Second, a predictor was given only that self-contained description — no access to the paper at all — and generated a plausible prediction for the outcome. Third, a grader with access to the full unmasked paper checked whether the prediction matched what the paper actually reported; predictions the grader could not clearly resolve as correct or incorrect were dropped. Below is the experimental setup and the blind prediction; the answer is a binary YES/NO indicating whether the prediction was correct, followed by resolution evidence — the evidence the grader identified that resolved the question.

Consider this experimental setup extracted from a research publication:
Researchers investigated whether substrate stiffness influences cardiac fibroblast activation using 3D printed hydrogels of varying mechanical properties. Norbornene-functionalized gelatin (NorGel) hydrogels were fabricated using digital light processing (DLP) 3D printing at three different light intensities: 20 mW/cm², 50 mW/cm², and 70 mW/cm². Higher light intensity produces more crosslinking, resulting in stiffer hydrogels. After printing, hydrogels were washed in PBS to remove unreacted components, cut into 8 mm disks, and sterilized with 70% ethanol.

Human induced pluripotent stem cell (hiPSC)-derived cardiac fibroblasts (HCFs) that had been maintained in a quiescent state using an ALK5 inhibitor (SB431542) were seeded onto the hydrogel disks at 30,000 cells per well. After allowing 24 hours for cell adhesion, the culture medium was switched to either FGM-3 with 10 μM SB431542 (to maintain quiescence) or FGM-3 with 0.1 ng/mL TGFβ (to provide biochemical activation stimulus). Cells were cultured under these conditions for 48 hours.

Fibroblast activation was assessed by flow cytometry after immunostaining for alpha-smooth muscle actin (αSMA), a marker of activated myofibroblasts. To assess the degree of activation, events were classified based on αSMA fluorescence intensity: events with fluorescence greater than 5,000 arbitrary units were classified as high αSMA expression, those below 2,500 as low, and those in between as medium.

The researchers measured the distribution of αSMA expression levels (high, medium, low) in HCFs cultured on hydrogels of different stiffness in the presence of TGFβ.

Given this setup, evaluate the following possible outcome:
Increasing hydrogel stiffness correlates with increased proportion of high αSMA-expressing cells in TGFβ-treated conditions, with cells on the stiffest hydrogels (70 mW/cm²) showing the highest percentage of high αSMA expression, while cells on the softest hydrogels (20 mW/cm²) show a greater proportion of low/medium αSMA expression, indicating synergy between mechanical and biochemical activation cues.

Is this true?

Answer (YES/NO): YES